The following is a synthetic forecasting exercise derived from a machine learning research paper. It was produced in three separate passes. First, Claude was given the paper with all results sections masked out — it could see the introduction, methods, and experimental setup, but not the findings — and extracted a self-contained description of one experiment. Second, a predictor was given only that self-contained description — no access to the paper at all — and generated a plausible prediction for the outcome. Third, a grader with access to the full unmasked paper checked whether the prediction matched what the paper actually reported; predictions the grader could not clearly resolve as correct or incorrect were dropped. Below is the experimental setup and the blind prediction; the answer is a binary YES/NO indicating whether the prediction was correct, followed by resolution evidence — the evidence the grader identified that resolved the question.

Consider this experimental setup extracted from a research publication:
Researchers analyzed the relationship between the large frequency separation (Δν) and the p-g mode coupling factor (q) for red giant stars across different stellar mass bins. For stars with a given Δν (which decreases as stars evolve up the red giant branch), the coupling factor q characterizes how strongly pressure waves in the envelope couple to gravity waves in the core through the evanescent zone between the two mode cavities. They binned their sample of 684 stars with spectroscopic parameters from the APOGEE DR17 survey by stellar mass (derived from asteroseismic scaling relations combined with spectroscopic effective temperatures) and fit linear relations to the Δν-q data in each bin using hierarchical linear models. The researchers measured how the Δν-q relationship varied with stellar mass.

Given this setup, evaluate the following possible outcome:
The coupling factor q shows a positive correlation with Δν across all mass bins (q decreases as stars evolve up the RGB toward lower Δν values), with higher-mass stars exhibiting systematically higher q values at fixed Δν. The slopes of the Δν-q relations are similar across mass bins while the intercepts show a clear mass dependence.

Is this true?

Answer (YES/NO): NO